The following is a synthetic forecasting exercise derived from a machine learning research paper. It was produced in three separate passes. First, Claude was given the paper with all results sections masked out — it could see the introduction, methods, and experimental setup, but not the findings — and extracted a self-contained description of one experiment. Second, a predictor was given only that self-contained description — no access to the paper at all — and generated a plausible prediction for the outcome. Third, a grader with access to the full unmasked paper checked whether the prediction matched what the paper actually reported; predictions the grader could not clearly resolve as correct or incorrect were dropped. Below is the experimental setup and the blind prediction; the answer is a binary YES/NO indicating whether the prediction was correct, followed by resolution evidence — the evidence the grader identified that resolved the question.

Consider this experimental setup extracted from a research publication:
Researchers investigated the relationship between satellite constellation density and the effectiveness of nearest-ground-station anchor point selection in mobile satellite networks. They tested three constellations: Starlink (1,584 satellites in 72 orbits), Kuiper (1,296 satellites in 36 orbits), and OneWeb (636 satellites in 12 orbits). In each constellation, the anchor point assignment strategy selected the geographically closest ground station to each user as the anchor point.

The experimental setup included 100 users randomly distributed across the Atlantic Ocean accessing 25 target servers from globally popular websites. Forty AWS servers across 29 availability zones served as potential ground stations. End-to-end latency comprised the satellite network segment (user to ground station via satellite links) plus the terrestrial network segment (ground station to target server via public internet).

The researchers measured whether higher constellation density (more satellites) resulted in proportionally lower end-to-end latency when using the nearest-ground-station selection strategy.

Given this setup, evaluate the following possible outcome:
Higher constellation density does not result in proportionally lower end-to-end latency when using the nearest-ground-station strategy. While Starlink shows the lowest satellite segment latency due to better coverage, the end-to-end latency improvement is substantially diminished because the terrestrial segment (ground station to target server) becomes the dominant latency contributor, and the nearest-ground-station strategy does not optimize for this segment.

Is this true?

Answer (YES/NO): NO